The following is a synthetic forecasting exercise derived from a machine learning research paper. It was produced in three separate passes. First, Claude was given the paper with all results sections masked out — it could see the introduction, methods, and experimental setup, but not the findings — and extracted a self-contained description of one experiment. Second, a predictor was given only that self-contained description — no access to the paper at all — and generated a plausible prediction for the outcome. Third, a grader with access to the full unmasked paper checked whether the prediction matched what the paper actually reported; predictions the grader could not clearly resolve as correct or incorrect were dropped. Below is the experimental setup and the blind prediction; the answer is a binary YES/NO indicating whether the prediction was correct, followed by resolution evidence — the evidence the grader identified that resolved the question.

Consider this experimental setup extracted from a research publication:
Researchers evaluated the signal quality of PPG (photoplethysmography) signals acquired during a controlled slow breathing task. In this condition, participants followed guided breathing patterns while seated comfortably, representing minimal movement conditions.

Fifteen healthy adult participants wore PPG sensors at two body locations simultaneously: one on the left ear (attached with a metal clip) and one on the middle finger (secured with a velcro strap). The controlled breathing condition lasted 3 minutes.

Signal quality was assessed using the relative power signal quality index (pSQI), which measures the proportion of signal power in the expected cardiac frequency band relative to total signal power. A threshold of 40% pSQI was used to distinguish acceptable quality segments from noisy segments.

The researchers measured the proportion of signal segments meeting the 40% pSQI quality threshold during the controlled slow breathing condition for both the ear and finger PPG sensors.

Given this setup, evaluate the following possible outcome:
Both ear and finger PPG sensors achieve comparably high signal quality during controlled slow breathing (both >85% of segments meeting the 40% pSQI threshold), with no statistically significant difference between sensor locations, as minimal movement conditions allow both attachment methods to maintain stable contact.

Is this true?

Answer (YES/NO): NO